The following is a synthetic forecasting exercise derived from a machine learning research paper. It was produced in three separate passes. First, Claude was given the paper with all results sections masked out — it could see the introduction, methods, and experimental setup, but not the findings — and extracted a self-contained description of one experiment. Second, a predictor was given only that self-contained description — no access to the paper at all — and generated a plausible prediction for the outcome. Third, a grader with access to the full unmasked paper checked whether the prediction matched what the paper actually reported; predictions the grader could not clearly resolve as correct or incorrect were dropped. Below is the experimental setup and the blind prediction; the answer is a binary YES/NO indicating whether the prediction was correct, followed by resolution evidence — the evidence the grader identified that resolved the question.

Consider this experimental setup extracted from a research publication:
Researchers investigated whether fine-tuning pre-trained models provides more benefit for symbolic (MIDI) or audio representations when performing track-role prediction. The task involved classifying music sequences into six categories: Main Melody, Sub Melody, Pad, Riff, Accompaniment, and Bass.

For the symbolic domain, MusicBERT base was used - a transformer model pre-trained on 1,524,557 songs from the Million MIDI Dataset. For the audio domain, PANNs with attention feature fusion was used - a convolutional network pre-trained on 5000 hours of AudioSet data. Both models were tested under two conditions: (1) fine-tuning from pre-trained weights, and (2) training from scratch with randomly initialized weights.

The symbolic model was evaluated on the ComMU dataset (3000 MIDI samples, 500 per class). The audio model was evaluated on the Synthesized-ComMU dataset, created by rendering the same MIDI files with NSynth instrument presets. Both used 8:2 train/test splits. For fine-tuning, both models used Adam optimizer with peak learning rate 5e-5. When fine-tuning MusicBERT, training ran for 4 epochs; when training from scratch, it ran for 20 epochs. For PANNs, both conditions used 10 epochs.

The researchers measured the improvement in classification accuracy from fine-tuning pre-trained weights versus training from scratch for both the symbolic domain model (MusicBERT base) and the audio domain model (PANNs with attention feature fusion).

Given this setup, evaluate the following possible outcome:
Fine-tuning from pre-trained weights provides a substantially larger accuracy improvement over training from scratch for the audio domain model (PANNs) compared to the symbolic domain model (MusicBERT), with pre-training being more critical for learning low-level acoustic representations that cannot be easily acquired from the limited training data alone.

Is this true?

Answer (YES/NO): NO